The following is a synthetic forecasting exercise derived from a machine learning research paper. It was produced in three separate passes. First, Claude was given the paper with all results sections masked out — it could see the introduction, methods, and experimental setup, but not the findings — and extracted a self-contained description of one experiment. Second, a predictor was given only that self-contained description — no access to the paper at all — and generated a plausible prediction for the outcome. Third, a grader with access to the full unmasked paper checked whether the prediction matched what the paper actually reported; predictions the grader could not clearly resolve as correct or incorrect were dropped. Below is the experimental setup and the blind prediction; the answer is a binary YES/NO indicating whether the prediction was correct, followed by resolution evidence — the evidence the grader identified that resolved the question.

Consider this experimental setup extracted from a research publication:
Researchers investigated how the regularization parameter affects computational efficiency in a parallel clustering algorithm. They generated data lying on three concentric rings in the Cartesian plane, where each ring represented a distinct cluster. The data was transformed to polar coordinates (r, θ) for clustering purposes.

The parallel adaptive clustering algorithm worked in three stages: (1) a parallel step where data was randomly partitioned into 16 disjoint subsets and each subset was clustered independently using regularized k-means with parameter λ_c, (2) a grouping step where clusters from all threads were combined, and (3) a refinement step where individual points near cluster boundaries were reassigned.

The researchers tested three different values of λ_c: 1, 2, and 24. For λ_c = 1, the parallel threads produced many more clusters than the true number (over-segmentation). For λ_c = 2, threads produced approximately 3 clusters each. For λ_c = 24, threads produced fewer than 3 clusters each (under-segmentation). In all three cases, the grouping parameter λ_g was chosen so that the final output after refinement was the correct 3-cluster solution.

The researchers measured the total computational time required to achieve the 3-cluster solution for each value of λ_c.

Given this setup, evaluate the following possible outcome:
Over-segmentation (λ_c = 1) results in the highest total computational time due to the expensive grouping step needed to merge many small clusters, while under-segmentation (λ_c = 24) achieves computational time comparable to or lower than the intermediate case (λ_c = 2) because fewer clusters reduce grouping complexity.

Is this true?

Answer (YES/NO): NO